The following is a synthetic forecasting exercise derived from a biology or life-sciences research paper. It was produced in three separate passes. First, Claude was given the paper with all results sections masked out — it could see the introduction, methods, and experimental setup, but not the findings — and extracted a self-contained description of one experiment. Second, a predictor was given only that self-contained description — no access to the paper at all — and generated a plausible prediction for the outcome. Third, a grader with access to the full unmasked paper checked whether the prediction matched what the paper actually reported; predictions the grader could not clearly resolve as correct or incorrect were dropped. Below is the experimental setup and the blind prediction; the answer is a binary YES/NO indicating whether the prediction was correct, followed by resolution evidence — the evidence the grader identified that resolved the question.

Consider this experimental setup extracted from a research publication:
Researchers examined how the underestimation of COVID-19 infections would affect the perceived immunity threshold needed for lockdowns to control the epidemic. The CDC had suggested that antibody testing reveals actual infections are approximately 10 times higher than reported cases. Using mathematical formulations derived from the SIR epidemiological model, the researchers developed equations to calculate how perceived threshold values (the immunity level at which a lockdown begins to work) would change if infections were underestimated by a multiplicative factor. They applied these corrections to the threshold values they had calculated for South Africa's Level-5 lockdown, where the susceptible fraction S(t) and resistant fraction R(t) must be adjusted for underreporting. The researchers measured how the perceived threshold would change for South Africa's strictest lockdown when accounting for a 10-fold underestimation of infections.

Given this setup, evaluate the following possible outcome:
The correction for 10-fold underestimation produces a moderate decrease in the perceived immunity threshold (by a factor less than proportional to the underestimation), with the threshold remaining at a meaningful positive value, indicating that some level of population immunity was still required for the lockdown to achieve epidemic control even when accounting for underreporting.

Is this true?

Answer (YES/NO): NO